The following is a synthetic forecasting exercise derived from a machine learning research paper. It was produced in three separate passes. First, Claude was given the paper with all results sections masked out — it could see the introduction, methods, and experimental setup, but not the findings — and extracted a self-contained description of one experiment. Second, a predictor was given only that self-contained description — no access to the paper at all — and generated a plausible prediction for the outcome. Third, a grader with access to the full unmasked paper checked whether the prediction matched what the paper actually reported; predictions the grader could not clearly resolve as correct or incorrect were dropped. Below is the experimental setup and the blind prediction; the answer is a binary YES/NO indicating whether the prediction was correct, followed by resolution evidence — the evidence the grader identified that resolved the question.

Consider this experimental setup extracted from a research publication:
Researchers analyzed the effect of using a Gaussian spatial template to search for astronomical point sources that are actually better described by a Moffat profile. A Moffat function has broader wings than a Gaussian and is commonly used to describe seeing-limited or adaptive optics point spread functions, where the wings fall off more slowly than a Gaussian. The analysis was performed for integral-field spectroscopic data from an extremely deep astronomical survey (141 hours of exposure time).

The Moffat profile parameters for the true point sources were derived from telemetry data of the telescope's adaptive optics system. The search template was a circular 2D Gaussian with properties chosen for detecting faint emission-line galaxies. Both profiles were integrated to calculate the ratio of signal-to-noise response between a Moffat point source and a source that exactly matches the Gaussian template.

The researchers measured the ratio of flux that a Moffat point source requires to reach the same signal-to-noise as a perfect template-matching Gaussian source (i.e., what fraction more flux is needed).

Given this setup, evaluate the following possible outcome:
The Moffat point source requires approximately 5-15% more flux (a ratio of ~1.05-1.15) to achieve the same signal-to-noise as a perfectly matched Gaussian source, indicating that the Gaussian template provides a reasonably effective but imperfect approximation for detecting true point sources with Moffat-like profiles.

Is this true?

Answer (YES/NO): NO